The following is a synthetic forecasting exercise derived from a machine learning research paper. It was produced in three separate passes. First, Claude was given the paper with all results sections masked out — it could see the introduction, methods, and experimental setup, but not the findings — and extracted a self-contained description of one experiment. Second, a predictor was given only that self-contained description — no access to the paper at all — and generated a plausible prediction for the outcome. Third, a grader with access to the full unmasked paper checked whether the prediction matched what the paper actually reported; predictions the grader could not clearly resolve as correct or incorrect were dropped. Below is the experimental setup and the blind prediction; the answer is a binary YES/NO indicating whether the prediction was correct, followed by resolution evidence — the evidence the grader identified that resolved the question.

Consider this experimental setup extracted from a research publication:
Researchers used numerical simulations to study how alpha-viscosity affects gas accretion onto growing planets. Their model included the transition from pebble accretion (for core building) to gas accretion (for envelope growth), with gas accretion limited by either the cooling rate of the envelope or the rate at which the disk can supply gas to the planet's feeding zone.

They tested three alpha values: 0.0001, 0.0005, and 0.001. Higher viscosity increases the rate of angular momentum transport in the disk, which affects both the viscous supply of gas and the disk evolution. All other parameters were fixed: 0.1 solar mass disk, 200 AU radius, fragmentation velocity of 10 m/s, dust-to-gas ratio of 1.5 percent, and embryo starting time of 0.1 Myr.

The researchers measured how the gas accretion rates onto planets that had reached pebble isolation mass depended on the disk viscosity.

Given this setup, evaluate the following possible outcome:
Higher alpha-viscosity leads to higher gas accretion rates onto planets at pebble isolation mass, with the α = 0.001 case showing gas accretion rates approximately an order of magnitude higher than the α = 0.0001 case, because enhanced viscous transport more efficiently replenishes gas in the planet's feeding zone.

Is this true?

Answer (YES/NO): YES